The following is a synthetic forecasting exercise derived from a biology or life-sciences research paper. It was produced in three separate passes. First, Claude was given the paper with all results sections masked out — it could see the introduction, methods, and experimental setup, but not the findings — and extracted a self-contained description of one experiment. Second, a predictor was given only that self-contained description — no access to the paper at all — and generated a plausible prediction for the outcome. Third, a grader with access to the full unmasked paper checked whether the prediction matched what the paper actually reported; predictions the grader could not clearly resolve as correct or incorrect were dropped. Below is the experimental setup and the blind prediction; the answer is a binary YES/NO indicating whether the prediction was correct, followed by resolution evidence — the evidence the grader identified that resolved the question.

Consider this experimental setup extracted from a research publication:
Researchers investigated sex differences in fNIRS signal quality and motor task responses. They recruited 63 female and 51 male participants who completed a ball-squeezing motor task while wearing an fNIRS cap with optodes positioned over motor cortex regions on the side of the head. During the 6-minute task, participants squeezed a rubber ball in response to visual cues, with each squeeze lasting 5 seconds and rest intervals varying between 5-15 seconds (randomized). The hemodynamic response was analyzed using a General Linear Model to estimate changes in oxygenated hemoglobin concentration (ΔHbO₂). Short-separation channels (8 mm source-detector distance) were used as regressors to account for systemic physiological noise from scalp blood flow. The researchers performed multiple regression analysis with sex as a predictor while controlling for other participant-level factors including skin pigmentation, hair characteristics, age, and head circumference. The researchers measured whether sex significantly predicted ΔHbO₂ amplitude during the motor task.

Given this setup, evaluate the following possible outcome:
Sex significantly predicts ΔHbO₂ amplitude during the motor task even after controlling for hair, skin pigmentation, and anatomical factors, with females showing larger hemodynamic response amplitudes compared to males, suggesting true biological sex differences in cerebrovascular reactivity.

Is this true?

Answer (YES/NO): NO